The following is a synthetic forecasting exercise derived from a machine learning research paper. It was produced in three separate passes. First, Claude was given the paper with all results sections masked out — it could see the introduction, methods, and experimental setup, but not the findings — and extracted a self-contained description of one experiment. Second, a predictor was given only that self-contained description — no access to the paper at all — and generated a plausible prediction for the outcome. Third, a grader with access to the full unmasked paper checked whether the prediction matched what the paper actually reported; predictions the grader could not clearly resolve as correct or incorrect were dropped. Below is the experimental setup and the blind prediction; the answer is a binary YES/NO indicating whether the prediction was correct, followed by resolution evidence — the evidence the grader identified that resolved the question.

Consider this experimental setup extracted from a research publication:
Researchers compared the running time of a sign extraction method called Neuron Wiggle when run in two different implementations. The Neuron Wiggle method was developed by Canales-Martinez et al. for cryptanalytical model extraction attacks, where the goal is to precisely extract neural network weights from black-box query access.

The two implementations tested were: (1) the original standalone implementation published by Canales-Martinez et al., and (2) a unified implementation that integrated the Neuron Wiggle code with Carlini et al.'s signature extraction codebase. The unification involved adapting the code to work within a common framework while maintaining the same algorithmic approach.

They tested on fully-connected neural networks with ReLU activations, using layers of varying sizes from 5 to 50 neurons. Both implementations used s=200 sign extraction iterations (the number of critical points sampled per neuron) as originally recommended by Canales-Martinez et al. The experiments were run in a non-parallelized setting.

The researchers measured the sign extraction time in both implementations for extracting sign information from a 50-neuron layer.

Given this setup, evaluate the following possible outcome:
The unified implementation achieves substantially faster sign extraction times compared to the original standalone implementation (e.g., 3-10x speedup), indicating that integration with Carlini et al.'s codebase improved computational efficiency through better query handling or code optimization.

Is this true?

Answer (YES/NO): YES